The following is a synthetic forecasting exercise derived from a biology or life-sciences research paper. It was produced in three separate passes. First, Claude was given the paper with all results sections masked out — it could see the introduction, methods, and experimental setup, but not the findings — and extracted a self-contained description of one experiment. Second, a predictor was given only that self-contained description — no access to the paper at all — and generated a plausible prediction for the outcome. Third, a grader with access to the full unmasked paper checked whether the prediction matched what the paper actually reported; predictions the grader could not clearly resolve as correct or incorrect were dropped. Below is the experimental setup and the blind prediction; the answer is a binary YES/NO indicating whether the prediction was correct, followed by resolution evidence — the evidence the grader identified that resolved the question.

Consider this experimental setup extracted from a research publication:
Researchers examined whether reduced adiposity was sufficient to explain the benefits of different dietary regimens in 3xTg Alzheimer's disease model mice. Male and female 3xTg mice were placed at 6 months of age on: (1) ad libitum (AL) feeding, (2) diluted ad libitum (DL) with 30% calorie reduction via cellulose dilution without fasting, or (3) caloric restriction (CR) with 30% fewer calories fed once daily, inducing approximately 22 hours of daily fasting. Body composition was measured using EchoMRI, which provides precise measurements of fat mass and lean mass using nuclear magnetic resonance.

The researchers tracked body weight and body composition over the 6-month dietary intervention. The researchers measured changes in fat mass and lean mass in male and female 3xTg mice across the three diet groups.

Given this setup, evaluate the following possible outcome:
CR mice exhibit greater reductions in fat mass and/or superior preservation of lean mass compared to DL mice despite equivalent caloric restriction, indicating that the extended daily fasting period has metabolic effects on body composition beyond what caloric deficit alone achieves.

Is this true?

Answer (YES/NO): NO